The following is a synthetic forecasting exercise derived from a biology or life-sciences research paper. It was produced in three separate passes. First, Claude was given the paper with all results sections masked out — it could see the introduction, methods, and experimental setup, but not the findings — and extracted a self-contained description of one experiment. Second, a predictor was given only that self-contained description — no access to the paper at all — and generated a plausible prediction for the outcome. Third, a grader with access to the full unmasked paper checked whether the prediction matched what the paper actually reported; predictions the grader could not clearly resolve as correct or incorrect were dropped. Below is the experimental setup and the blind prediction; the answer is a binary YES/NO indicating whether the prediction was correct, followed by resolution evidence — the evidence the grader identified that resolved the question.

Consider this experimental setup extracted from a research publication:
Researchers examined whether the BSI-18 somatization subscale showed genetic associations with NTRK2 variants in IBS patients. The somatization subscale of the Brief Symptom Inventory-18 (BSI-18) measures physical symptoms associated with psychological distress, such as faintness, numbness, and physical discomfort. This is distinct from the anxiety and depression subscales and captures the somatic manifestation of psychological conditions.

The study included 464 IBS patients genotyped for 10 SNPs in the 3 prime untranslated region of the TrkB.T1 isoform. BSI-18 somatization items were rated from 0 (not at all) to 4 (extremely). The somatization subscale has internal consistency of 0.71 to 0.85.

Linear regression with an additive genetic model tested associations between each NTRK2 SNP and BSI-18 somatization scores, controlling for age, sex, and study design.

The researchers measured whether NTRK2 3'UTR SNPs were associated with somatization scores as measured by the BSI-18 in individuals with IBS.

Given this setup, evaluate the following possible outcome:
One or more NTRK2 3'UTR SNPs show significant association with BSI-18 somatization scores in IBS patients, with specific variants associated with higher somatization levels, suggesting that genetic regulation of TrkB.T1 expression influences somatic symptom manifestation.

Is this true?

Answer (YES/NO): YES